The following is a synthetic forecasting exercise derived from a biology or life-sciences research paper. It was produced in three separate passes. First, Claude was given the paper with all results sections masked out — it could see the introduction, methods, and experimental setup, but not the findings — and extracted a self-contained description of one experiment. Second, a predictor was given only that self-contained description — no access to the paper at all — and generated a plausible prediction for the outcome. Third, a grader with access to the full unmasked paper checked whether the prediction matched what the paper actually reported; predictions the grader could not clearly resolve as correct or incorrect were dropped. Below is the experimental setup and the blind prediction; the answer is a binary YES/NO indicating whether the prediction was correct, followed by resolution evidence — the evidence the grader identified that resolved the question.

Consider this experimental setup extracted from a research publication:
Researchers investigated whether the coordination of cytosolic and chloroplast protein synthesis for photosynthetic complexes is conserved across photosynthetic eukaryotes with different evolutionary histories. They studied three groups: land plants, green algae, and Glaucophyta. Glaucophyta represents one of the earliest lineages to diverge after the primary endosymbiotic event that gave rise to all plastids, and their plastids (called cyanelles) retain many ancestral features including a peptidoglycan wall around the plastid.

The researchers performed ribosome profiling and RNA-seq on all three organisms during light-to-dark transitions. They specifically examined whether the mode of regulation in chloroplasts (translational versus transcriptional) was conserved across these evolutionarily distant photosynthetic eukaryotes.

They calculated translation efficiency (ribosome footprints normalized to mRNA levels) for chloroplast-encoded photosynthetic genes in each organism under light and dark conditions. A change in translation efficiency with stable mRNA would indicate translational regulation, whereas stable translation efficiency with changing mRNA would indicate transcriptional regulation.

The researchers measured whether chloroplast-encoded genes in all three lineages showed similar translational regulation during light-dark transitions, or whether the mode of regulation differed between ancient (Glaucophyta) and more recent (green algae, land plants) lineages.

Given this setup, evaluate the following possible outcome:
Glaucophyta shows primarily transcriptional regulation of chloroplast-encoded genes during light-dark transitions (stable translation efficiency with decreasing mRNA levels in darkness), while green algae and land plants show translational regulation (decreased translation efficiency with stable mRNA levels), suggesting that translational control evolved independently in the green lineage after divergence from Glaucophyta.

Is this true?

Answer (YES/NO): NO